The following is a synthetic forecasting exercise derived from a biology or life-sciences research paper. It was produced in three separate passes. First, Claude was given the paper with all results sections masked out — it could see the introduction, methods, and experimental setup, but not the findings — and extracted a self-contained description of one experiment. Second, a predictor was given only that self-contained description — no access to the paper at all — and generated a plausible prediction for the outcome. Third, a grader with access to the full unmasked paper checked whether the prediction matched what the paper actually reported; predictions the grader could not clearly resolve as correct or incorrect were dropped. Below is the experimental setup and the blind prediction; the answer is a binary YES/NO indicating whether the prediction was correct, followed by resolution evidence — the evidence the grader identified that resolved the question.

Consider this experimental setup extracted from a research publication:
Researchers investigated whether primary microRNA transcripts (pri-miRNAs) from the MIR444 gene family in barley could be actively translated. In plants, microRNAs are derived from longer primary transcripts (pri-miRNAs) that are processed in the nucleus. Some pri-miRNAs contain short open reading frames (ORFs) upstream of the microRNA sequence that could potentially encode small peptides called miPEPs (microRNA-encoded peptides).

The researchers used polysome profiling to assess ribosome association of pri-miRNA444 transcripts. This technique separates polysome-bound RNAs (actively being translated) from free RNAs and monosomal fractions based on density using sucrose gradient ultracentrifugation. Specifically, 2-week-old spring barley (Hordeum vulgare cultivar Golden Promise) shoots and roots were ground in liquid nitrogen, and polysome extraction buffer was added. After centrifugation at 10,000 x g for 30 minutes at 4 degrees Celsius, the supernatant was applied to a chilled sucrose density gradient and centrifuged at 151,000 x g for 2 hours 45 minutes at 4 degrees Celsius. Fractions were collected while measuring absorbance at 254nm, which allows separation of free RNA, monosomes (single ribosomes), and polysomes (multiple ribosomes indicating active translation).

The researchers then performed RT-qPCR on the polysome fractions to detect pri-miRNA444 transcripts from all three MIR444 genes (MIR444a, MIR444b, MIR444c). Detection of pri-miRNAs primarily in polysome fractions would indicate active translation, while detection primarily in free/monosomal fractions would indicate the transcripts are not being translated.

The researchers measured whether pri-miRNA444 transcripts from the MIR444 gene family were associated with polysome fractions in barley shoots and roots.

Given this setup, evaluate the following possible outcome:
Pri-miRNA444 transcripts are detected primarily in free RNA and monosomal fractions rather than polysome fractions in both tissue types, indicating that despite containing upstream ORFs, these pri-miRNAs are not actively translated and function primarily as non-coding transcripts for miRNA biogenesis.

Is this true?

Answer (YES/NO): NO